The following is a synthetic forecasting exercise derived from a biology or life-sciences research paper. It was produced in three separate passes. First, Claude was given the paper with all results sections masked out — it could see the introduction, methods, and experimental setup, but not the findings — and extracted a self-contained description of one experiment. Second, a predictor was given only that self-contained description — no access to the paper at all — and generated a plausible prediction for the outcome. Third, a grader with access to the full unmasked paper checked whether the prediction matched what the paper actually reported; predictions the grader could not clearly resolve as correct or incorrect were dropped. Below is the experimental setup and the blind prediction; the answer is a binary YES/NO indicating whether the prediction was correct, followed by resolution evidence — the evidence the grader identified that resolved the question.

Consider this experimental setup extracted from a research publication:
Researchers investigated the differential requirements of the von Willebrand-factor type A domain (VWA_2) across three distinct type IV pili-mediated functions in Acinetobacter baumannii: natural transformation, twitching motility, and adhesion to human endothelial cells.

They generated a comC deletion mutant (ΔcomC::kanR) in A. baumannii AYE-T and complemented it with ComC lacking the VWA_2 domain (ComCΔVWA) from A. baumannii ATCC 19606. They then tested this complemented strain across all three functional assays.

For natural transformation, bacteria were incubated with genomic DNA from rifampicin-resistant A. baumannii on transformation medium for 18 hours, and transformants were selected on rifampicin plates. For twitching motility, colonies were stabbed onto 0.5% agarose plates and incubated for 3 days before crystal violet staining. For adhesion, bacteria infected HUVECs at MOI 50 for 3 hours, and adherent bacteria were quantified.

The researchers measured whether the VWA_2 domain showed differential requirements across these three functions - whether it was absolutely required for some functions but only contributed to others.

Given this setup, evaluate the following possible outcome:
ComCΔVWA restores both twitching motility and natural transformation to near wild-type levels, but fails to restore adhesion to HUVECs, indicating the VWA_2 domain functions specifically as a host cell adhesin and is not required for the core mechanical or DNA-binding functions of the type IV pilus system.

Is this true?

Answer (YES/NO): NO